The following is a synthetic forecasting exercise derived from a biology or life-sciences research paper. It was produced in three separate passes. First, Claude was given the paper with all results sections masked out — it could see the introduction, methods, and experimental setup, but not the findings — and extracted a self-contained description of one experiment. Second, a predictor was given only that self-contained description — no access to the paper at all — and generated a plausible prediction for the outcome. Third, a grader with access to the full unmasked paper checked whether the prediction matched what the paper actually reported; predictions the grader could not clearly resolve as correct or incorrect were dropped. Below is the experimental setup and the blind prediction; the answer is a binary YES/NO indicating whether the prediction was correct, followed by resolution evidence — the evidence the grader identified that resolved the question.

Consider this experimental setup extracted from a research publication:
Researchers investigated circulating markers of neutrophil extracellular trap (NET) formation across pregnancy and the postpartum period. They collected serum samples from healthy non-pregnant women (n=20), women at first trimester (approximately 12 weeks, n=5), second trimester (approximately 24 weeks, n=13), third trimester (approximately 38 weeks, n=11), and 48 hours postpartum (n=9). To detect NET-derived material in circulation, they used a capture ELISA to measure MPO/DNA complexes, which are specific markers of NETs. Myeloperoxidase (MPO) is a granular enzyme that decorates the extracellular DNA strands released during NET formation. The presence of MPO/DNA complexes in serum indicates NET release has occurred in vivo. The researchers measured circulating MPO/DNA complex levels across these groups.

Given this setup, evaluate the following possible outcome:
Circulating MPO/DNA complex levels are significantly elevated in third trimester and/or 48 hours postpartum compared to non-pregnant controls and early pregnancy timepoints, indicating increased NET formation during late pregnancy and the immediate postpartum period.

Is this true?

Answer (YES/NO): YES